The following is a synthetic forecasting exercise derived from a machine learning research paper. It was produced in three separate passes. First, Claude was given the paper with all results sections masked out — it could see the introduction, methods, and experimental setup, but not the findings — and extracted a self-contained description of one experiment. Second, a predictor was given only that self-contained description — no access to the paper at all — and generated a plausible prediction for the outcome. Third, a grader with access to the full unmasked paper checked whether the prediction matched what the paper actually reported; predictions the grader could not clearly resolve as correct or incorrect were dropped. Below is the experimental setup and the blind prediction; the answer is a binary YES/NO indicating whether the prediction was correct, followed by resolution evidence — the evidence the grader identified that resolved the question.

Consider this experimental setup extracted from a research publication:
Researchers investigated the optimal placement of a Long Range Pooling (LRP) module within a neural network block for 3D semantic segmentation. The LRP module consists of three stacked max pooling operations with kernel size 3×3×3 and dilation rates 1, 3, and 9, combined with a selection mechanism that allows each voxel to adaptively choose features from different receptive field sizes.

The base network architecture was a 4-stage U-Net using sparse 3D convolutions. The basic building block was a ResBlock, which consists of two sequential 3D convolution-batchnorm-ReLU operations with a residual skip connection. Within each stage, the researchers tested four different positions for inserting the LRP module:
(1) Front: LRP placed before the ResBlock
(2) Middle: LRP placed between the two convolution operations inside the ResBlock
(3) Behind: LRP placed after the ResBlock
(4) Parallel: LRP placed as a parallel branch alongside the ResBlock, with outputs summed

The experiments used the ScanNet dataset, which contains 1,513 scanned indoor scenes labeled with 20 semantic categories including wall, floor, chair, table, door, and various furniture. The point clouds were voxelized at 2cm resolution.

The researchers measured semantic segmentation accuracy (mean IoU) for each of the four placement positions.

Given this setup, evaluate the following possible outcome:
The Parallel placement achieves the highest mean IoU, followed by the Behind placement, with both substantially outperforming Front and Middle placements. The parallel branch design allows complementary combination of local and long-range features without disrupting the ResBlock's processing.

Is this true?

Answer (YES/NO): NO